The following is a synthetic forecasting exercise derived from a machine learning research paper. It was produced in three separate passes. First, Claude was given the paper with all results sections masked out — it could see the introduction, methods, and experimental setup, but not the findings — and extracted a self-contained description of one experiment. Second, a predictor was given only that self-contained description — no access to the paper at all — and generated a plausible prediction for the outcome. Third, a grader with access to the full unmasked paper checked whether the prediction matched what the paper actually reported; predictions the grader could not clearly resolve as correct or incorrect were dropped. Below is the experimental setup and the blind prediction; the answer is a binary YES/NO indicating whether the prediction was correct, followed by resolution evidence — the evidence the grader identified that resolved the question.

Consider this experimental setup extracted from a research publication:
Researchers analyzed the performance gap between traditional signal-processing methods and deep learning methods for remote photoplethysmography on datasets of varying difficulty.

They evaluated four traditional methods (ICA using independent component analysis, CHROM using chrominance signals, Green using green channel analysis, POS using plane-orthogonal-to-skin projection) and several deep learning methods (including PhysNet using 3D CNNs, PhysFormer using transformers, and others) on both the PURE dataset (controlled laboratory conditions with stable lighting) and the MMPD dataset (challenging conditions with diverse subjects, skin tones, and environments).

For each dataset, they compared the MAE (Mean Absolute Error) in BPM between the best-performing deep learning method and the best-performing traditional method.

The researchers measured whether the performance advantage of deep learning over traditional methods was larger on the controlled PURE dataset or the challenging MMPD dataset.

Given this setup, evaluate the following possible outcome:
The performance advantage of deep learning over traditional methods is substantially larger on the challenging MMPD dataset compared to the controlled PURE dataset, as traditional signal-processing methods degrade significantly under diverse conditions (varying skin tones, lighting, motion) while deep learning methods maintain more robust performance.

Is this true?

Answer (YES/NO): YES